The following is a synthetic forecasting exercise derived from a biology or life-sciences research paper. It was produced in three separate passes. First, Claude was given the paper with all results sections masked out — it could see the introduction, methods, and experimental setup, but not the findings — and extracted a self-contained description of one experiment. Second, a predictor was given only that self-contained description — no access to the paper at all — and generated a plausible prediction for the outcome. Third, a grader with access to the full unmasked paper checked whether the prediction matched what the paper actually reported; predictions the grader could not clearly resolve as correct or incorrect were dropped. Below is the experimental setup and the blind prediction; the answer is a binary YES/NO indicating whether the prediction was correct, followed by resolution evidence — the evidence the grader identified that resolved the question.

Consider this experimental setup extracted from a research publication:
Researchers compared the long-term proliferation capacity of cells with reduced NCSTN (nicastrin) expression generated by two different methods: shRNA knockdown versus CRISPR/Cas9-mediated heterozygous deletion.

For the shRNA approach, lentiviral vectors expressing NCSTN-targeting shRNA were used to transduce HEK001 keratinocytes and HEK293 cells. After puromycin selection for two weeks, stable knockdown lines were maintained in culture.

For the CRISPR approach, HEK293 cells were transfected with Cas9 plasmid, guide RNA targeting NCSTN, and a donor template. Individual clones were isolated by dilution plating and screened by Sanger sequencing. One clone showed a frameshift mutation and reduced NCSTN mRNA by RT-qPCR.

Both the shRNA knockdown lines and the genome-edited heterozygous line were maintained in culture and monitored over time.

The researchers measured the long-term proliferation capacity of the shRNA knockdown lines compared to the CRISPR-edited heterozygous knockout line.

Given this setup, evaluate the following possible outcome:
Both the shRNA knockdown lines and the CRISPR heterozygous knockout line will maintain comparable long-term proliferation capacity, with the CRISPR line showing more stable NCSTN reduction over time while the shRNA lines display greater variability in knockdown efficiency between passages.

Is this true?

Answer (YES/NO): NO